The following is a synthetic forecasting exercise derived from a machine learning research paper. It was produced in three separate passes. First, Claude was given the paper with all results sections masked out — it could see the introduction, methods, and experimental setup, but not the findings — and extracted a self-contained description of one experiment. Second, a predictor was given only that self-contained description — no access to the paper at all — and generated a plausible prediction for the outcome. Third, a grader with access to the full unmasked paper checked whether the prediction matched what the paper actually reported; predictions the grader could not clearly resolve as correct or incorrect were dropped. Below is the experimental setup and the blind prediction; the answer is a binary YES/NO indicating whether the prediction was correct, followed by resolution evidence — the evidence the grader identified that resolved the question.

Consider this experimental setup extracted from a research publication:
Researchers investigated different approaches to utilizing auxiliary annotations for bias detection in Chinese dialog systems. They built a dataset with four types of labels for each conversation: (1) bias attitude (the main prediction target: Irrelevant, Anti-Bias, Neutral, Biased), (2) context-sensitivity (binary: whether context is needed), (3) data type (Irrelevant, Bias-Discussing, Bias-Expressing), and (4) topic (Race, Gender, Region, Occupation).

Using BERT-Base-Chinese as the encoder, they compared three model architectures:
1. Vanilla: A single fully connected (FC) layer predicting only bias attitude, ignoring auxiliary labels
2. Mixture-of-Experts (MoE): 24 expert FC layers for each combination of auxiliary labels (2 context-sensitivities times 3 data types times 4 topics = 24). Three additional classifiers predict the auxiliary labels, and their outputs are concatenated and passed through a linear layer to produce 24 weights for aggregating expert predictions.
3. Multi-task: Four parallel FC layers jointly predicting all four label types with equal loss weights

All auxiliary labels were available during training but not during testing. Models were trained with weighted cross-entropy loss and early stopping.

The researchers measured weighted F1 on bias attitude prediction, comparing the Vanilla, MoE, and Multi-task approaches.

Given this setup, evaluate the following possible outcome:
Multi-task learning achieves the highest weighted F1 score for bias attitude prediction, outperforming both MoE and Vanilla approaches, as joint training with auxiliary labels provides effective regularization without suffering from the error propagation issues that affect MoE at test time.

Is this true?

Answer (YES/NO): YES